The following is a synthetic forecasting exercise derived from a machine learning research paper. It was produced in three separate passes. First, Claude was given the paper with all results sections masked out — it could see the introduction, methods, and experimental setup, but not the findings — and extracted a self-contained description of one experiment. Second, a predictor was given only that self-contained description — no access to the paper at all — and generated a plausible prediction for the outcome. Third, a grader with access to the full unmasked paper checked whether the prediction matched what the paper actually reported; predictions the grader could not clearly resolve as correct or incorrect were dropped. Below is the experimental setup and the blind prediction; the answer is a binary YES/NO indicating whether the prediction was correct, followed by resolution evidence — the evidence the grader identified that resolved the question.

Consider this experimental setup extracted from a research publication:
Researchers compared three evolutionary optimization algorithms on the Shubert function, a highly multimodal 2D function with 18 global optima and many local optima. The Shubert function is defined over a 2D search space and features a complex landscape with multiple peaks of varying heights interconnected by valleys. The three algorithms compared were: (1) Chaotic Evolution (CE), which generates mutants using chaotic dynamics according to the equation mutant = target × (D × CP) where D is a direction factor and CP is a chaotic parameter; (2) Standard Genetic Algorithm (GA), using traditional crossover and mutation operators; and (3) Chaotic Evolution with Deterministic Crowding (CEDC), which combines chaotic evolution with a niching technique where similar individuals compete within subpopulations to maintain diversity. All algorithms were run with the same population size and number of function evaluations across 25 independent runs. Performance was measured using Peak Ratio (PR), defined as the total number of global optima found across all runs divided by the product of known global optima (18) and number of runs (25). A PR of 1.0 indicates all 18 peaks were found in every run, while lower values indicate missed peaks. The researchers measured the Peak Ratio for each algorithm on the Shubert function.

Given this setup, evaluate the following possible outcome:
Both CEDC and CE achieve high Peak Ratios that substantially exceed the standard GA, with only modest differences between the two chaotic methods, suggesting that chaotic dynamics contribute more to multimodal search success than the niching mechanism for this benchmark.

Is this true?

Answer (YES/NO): NO